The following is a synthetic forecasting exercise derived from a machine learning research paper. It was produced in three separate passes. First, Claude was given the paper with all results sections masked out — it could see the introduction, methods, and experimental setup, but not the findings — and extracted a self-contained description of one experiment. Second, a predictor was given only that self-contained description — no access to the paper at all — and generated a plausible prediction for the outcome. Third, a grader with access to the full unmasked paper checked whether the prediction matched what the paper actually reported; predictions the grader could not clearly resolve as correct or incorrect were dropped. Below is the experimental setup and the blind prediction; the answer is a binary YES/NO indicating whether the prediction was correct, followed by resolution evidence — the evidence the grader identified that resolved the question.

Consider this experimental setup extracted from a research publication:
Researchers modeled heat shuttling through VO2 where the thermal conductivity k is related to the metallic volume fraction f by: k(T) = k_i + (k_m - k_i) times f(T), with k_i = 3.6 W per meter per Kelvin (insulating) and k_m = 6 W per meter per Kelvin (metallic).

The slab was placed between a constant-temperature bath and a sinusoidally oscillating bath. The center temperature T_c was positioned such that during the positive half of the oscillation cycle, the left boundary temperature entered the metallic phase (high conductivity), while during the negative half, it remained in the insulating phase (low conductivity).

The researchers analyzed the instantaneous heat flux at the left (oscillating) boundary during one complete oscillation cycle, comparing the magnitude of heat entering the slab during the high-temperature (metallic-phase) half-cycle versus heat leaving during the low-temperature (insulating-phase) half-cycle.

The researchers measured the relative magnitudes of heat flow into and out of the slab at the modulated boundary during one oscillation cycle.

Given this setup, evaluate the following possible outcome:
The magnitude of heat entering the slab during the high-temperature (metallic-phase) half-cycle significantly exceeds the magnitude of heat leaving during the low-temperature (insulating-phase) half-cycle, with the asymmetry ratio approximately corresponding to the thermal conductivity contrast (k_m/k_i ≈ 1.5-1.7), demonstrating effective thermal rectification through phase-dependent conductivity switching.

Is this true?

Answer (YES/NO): NO